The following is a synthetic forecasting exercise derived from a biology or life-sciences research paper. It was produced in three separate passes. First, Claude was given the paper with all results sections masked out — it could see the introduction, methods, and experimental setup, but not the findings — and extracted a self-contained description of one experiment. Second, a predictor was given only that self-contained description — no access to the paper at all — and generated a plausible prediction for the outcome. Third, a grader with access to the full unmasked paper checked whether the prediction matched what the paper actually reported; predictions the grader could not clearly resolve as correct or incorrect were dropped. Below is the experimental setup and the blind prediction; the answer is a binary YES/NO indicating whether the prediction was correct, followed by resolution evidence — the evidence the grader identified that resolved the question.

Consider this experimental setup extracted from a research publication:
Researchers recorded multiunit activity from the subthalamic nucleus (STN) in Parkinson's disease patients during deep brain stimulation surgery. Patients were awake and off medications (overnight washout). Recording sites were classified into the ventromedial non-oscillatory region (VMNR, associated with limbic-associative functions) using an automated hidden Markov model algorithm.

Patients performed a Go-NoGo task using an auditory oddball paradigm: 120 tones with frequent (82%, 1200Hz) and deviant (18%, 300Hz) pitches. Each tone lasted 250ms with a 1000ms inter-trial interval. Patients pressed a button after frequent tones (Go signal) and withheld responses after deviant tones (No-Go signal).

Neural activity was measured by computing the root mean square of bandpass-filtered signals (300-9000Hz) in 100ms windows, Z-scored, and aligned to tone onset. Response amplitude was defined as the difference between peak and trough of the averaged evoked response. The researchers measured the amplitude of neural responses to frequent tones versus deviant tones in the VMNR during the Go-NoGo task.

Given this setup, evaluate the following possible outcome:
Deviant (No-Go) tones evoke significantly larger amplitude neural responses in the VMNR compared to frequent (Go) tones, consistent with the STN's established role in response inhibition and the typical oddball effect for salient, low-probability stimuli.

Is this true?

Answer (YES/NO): YES